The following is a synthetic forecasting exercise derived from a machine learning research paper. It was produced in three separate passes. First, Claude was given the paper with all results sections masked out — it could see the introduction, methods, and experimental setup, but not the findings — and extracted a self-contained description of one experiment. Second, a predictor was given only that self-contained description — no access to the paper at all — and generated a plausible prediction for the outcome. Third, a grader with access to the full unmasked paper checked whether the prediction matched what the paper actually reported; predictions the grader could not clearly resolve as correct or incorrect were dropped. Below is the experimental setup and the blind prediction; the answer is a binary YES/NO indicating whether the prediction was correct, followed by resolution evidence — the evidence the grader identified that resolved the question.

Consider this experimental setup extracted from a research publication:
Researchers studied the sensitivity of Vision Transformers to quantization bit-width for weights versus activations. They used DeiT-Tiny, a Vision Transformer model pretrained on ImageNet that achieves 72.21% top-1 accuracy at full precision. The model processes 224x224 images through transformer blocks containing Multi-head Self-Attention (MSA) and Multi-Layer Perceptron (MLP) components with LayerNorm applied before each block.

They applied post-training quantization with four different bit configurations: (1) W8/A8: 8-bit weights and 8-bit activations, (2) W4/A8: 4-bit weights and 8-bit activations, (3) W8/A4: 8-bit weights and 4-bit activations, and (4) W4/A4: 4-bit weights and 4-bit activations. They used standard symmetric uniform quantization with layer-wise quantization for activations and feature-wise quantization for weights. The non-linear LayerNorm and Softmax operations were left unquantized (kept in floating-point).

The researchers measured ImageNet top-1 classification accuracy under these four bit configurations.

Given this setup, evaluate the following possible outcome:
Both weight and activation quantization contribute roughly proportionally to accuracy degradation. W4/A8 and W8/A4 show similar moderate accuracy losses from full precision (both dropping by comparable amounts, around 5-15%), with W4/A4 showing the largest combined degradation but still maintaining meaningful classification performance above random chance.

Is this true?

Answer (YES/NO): NO